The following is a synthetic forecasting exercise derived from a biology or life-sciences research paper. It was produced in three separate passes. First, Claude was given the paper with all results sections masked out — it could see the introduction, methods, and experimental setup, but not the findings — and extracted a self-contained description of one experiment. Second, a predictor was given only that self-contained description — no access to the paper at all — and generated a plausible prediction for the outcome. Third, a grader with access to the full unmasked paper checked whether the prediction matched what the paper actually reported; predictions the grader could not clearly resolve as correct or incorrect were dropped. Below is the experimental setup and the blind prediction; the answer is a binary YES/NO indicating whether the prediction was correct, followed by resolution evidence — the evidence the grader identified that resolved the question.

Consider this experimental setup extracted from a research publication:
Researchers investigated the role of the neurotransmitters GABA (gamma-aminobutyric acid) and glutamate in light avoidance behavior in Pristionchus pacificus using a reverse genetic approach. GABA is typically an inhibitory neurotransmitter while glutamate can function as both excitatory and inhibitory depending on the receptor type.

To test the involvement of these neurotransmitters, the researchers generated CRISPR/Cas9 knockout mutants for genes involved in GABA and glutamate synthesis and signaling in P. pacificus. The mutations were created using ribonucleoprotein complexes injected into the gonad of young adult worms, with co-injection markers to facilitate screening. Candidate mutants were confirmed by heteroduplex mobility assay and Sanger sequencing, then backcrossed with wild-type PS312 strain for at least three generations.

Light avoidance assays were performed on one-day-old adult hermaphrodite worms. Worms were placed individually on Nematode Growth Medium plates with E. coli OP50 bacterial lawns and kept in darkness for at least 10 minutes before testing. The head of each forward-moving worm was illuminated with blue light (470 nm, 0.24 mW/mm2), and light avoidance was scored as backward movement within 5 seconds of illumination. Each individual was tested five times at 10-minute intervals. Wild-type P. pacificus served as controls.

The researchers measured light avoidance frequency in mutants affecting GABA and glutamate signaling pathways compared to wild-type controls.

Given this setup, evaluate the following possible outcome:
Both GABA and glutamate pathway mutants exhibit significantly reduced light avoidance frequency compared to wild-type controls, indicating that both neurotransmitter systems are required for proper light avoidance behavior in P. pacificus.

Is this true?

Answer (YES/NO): YES